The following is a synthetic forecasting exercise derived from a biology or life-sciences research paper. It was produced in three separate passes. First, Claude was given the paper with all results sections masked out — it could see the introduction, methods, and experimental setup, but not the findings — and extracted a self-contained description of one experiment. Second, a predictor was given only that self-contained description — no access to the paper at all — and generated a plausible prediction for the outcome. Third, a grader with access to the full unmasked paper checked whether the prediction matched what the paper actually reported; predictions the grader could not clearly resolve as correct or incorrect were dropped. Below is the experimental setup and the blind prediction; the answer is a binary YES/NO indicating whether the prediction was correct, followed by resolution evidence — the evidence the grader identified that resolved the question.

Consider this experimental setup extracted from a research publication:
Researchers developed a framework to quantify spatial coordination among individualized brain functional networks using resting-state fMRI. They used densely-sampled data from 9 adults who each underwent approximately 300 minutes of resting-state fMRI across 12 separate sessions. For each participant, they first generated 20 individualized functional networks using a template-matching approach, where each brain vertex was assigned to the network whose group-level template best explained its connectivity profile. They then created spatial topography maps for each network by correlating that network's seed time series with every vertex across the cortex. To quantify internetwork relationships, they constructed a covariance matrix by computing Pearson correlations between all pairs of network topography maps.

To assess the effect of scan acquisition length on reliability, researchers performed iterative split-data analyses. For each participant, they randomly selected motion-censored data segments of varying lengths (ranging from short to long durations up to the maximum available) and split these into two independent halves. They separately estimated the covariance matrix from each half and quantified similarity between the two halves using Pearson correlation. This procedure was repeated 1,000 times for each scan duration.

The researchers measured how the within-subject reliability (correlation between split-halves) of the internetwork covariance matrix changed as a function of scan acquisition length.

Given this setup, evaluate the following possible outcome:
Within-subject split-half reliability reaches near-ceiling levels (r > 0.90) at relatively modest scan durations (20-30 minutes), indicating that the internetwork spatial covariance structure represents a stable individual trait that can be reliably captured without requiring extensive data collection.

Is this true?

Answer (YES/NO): NO